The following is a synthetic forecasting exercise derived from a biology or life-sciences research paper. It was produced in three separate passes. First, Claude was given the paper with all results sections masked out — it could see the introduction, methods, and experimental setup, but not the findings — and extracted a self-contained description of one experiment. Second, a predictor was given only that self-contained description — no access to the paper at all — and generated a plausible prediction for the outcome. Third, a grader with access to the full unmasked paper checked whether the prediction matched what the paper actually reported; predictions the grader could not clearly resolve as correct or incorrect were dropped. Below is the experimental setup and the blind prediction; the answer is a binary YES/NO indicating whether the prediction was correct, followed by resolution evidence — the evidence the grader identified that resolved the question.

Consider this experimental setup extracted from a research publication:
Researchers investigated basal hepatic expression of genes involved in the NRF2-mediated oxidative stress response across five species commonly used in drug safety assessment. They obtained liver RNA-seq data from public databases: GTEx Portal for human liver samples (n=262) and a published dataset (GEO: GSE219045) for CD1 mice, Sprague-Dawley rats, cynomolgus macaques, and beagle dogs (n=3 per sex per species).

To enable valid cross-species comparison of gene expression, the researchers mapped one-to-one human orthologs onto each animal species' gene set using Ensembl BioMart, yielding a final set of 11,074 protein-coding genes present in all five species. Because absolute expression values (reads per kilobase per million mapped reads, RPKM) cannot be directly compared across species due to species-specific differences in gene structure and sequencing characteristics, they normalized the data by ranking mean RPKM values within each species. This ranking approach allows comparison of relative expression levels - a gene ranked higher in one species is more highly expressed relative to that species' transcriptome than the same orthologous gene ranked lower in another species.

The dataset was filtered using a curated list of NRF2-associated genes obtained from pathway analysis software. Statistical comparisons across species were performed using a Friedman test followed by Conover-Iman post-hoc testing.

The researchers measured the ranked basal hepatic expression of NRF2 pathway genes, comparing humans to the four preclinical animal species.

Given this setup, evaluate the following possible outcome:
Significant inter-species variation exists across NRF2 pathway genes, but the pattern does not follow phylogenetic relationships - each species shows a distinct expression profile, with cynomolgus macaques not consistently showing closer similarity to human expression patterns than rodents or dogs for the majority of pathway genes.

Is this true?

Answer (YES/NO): NO